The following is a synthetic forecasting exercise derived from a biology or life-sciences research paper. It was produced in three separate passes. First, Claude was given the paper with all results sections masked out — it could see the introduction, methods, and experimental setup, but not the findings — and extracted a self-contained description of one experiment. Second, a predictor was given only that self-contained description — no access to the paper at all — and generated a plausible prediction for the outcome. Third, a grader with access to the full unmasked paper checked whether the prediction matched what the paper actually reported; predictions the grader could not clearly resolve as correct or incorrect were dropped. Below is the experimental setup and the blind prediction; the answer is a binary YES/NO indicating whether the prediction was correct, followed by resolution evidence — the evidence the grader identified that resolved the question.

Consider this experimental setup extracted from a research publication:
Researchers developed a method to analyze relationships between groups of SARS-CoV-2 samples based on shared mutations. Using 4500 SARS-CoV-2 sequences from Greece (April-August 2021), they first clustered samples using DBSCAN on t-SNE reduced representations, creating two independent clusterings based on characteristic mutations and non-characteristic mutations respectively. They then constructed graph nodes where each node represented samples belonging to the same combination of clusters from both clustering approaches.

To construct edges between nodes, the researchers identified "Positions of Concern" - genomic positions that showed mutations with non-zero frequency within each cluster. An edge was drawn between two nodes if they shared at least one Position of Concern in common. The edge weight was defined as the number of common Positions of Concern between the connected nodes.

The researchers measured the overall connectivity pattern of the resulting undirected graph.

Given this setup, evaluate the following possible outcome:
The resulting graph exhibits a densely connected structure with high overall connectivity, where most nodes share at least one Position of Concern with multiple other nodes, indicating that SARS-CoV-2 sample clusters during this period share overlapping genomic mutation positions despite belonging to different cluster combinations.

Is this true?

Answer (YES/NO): YES